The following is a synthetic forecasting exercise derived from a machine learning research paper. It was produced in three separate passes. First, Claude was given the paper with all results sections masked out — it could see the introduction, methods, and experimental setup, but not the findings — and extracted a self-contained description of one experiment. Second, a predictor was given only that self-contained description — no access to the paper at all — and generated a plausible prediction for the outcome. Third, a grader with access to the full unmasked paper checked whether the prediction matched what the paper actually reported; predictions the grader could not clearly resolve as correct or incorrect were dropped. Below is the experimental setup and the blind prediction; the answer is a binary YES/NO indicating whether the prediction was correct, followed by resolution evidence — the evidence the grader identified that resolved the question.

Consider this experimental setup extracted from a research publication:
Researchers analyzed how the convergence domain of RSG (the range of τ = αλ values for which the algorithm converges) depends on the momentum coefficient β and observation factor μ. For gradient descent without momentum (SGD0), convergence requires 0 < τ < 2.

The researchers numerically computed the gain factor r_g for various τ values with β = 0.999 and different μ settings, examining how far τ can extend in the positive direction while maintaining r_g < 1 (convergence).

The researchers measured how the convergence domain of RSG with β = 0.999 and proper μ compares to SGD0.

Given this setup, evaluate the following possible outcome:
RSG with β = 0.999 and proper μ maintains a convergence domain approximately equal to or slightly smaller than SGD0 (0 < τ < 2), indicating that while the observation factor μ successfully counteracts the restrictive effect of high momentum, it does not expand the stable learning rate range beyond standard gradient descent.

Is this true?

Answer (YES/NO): NO